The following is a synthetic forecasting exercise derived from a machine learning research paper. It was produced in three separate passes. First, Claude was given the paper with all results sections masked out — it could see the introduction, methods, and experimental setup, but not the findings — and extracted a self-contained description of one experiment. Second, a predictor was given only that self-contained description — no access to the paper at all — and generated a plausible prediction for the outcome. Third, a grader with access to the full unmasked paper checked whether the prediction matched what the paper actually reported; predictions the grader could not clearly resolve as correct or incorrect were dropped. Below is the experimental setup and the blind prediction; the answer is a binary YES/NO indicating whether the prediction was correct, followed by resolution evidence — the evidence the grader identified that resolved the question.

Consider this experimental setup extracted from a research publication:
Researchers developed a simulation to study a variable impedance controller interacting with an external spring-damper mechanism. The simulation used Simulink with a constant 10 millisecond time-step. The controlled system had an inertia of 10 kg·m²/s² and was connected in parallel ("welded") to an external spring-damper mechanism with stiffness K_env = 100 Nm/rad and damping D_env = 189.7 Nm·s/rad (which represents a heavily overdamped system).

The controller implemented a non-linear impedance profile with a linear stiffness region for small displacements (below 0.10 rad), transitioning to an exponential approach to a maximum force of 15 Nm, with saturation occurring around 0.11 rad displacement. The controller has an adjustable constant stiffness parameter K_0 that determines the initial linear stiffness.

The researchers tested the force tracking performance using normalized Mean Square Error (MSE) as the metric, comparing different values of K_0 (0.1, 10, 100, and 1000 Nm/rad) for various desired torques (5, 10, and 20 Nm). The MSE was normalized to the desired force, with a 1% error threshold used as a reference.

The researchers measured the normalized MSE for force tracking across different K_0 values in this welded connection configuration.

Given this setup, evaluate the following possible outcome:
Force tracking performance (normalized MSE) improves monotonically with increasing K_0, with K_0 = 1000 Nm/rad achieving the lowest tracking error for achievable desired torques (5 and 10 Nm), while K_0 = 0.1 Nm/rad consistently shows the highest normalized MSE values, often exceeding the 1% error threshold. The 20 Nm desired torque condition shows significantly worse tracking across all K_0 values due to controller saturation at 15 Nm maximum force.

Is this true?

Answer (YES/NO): NO